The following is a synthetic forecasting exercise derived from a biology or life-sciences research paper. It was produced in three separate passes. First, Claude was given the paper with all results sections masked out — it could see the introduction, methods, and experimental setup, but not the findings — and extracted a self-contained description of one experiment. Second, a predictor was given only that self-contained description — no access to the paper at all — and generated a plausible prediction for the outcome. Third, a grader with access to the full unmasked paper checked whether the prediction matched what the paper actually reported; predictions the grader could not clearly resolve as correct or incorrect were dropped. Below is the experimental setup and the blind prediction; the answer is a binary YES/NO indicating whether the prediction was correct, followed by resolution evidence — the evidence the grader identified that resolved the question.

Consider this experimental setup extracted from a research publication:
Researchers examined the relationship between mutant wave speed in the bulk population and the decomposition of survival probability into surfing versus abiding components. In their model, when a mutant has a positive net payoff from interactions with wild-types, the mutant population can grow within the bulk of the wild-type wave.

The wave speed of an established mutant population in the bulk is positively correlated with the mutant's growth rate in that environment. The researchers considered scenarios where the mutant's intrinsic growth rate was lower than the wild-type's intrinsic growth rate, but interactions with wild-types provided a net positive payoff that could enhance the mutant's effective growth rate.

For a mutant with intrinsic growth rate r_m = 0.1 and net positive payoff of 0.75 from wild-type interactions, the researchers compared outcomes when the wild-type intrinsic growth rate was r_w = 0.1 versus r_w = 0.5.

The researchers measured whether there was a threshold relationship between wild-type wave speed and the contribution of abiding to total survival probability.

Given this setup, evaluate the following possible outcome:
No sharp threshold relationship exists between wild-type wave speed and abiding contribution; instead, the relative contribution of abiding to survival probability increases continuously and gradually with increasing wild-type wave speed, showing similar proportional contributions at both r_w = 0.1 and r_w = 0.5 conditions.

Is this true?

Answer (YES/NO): NO